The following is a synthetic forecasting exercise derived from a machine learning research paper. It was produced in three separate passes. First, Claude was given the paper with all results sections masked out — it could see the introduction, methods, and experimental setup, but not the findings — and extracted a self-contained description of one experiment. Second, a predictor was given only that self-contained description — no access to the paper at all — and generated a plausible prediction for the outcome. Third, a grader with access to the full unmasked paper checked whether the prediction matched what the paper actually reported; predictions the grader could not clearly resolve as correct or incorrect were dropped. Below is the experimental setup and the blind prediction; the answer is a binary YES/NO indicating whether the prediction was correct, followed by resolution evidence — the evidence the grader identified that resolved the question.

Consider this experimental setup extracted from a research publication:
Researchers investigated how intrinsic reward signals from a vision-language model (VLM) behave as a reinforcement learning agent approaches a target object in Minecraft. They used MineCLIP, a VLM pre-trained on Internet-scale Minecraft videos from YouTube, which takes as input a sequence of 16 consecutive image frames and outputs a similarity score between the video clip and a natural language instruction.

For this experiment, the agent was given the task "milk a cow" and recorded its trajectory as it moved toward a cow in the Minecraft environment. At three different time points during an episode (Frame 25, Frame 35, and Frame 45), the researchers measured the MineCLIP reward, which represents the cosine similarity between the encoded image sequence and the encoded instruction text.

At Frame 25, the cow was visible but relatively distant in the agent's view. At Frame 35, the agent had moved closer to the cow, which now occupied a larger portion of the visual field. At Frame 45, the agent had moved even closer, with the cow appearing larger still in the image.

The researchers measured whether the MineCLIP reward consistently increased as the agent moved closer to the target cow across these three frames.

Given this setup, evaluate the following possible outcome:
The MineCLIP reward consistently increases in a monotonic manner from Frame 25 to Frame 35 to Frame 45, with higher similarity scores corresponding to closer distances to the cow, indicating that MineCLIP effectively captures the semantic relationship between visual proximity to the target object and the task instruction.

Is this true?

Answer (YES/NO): NO